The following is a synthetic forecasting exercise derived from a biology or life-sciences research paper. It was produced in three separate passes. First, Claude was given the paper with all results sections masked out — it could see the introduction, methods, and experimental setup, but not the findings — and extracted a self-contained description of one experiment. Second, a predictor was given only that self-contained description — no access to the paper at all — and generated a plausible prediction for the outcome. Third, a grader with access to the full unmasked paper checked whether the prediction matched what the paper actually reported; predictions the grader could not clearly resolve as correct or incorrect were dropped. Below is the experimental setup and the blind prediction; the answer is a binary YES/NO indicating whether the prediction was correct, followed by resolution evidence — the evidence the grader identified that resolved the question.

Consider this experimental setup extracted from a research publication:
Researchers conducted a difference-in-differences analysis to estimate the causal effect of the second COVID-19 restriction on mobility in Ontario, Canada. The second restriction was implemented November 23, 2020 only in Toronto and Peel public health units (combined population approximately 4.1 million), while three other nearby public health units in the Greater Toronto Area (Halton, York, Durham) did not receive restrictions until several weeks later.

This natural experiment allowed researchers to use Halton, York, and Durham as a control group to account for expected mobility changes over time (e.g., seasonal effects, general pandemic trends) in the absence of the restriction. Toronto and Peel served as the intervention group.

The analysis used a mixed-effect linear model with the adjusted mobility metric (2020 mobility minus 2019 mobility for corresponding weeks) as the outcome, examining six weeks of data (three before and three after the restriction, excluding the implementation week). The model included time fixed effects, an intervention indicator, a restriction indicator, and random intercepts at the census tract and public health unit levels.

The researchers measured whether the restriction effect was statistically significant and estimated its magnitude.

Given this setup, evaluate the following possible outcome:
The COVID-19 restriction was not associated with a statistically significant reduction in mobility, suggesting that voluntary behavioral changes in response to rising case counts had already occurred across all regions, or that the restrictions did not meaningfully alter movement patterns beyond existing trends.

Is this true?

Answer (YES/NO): NO